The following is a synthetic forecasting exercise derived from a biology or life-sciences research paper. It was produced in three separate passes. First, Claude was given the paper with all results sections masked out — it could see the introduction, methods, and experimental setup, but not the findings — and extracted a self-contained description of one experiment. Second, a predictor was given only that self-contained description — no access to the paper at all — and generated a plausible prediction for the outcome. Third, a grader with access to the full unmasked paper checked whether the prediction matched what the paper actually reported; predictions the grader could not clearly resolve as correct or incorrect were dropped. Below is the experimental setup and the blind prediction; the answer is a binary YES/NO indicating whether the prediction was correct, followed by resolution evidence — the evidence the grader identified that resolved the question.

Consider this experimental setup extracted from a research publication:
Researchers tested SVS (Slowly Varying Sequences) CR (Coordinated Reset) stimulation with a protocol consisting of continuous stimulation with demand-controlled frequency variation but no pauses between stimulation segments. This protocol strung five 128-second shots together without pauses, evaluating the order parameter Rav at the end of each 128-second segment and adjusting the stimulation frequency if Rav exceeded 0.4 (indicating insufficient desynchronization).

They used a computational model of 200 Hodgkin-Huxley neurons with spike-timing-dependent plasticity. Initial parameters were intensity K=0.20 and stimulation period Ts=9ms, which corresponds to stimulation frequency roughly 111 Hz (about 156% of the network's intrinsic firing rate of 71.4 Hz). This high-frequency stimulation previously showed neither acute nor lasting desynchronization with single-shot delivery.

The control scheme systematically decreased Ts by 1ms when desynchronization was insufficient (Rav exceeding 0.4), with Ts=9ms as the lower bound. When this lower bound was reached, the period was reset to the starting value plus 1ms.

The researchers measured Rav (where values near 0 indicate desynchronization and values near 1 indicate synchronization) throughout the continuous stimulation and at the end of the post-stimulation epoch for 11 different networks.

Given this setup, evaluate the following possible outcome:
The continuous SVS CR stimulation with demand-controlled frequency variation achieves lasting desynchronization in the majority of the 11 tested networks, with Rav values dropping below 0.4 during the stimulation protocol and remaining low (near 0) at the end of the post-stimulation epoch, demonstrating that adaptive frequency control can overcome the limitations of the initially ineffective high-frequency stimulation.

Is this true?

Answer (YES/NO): NO